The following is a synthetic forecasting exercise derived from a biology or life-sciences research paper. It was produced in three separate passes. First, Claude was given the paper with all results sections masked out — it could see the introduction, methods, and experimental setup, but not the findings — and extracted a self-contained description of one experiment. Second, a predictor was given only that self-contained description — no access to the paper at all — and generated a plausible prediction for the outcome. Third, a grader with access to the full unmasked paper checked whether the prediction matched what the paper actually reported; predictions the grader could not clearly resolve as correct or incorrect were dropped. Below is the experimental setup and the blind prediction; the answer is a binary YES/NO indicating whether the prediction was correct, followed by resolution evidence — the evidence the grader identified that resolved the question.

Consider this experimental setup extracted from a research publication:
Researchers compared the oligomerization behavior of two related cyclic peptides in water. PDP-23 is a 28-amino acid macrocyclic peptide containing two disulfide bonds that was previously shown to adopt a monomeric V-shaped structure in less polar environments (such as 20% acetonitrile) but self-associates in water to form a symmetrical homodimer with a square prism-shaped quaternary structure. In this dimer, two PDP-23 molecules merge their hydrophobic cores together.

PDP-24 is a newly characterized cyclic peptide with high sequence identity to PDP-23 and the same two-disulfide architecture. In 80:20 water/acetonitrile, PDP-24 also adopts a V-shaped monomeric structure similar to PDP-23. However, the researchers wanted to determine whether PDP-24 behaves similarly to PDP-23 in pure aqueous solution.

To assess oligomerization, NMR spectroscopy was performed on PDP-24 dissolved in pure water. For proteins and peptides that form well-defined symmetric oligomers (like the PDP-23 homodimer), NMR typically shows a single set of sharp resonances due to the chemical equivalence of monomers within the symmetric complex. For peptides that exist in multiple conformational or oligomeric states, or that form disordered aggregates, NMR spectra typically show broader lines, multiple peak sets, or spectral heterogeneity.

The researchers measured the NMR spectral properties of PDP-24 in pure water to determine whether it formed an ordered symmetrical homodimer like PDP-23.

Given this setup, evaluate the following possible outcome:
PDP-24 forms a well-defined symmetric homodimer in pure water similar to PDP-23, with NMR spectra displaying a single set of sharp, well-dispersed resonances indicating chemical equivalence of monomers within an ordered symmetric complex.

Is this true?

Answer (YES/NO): NO